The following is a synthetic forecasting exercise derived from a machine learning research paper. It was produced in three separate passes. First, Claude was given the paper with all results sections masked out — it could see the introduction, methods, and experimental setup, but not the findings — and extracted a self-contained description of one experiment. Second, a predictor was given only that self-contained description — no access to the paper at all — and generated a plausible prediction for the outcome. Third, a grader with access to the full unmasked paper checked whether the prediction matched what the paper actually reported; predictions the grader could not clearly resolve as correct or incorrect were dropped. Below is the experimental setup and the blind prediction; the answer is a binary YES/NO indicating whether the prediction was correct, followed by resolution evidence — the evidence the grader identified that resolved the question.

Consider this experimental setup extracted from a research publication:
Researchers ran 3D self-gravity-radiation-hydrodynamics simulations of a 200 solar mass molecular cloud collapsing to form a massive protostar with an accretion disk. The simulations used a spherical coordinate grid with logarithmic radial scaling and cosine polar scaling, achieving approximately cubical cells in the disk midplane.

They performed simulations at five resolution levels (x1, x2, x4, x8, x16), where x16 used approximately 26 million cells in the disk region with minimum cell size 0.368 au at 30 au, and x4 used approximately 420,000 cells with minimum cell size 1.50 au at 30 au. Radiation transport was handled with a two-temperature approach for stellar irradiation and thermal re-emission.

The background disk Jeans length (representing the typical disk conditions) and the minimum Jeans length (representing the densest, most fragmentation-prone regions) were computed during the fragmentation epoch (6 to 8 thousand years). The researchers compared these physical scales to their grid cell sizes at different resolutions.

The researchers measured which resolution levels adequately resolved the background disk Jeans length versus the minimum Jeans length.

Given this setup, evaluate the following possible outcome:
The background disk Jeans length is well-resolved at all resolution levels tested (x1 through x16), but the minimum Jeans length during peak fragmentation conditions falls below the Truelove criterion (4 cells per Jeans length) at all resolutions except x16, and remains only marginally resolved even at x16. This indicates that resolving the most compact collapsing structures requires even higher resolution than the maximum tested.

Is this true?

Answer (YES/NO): NO